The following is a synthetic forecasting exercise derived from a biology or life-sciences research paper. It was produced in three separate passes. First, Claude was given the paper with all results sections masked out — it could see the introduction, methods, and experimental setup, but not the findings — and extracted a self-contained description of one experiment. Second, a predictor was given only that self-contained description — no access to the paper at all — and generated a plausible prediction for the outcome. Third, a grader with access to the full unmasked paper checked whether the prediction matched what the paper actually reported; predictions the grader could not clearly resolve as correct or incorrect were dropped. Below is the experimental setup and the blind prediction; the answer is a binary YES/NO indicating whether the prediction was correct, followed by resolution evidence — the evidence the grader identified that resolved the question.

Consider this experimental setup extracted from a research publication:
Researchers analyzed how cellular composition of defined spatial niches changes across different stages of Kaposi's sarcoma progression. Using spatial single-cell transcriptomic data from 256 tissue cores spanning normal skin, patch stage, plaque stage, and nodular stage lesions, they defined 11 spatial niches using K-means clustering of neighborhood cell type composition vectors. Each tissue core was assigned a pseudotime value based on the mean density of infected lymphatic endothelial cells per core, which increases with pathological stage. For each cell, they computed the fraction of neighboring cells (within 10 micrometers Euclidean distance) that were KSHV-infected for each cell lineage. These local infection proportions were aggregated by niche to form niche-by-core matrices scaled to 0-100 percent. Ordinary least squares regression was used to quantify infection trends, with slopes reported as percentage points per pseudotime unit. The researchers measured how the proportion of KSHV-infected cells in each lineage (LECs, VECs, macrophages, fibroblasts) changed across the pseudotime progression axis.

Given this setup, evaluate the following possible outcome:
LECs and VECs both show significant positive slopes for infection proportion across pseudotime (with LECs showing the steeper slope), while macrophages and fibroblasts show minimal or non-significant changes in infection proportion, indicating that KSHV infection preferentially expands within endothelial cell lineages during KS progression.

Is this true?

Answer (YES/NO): NO